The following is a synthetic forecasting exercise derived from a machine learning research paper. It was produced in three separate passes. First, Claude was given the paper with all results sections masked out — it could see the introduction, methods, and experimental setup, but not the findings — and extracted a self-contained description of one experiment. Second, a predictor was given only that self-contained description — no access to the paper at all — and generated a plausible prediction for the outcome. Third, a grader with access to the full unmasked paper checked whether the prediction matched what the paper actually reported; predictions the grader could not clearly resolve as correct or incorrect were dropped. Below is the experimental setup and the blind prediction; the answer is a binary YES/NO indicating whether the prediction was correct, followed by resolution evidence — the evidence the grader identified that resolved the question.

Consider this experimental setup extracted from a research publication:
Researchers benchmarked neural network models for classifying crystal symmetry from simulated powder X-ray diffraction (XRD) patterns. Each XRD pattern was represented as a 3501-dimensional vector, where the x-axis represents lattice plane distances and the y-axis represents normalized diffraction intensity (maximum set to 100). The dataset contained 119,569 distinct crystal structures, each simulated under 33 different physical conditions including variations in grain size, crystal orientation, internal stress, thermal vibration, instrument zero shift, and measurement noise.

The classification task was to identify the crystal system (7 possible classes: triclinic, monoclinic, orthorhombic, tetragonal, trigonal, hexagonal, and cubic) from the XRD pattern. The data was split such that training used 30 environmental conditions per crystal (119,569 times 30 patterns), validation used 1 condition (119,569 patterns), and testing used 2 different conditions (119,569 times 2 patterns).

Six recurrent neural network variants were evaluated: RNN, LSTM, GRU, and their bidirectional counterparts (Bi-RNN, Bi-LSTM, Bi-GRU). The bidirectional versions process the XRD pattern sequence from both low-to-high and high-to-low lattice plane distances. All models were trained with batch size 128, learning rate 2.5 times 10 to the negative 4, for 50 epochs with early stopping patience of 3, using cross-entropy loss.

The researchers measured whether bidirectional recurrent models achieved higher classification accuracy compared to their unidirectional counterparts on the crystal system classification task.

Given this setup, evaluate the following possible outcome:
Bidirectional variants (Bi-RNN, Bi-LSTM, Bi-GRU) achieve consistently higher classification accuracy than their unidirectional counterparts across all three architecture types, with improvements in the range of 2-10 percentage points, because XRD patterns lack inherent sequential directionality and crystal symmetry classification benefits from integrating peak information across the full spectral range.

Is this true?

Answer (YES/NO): NO